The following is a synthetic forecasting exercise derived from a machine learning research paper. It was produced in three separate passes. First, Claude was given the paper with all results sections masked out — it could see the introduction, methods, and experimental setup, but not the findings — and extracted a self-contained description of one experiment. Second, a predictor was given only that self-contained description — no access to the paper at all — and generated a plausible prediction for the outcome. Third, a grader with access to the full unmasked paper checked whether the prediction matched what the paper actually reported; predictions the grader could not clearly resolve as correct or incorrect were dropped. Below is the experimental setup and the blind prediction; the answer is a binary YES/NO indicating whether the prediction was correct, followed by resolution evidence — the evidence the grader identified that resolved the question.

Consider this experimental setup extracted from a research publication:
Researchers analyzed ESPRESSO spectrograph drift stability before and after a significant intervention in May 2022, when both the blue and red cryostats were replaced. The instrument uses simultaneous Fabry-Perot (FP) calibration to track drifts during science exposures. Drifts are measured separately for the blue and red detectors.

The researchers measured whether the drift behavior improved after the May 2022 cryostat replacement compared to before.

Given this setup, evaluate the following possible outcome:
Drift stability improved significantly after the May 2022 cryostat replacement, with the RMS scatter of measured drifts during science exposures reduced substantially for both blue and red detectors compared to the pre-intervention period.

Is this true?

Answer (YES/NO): YES